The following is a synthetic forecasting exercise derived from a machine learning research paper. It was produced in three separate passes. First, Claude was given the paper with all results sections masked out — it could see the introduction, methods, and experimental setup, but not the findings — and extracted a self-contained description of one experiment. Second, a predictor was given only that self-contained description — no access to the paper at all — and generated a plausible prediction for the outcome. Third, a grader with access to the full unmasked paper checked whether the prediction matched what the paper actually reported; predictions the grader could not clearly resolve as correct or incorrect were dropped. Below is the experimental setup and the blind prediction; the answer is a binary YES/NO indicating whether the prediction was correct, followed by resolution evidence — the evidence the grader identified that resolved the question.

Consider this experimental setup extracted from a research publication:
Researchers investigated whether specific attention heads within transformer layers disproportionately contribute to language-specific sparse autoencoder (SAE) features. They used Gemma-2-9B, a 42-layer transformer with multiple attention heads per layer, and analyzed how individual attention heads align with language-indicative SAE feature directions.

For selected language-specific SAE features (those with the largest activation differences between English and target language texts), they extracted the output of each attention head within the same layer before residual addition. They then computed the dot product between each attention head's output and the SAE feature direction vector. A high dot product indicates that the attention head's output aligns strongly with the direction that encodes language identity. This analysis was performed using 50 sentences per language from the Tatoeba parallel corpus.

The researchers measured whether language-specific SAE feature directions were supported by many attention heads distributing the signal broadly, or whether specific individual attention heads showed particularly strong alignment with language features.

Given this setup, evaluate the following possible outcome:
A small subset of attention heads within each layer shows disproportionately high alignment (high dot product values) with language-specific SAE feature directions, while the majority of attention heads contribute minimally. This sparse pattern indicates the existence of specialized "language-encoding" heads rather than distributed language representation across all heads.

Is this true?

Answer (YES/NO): YES